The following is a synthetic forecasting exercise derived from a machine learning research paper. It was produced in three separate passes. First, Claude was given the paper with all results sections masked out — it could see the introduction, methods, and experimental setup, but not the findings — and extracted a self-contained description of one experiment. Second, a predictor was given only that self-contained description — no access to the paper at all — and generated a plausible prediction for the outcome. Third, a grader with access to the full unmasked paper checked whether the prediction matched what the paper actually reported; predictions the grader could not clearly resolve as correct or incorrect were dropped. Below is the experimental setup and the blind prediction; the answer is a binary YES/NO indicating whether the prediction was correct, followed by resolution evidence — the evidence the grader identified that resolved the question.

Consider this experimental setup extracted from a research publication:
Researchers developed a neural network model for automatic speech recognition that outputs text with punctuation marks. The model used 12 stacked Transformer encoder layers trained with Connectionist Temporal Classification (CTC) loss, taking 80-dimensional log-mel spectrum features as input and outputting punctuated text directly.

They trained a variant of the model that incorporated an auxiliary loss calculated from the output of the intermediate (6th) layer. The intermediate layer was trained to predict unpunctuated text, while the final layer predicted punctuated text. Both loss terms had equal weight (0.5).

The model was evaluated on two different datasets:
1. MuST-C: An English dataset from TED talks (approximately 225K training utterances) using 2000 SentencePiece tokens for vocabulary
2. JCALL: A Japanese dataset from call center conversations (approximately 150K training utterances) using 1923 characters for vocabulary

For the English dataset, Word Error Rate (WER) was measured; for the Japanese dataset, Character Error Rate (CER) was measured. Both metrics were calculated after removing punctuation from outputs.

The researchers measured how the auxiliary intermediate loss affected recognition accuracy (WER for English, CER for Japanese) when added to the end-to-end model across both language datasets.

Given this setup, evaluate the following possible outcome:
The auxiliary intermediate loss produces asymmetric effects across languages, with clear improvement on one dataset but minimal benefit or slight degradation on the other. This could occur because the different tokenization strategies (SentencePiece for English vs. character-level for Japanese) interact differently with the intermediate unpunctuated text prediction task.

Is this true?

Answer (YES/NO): YES